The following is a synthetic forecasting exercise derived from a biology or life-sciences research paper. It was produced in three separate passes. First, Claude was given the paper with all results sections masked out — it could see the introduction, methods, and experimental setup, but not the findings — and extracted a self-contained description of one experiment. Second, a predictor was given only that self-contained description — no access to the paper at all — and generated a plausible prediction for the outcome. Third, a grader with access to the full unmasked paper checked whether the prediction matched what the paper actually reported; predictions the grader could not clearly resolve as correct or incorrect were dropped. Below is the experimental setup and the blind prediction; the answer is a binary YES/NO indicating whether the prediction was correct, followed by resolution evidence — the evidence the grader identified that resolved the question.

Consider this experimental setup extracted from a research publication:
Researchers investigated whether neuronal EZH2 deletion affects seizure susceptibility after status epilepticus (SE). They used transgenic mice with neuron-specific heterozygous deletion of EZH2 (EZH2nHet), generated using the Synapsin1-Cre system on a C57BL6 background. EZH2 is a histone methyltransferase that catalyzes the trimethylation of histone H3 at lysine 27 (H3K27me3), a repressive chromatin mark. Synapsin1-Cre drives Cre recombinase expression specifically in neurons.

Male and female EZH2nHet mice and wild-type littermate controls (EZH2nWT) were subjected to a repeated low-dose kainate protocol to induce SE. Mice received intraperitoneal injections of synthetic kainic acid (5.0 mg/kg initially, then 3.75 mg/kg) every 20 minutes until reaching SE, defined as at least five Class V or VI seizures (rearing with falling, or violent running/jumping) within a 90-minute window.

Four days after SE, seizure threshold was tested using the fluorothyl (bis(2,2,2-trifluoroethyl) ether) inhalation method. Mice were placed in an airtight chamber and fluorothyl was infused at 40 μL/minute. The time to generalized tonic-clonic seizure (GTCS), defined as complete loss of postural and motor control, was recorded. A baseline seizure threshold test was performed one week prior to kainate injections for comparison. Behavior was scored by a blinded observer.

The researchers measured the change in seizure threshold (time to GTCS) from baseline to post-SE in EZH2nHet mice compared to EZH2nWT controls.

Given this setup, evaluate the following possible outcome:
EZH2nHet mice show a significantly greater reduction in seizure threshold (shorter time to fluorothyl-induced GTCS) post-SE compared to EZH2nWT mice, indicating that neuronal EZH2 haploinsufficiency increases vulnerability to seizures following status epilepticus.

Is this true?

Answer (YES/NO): YES